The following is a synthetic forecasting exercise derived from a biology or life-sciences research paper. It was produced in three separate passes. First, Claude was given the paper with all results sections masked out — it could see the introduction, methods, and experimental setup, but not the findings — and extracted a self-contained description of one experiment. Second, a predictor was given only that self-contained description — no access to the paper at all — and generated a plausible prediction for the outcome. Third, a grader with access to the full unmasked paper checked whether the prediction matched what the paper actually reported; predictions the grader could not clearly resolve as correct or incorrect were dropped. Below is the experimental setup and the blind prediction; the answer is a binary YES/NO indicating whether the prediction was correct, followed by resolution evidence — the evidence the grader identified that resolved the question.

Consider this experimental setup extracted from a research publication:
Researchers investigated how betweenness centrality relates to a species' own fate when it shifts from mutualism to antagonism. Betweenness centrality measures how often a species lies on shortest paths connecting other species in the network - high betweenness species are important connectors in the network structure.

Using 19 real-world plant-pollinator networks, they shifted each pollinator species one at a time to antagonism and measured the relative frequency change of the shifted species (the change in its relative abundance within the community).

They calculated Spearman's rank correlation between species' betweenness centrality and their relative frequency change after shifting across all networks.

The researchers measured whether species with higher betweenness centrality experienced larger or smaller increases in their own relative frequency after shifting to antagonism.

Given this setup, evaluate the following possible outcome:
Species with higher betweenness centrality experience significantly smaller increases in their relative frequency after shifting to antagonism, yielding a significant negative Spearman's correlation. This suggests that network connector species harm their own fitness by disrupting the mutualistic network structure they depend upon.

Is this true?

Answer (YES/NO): YES